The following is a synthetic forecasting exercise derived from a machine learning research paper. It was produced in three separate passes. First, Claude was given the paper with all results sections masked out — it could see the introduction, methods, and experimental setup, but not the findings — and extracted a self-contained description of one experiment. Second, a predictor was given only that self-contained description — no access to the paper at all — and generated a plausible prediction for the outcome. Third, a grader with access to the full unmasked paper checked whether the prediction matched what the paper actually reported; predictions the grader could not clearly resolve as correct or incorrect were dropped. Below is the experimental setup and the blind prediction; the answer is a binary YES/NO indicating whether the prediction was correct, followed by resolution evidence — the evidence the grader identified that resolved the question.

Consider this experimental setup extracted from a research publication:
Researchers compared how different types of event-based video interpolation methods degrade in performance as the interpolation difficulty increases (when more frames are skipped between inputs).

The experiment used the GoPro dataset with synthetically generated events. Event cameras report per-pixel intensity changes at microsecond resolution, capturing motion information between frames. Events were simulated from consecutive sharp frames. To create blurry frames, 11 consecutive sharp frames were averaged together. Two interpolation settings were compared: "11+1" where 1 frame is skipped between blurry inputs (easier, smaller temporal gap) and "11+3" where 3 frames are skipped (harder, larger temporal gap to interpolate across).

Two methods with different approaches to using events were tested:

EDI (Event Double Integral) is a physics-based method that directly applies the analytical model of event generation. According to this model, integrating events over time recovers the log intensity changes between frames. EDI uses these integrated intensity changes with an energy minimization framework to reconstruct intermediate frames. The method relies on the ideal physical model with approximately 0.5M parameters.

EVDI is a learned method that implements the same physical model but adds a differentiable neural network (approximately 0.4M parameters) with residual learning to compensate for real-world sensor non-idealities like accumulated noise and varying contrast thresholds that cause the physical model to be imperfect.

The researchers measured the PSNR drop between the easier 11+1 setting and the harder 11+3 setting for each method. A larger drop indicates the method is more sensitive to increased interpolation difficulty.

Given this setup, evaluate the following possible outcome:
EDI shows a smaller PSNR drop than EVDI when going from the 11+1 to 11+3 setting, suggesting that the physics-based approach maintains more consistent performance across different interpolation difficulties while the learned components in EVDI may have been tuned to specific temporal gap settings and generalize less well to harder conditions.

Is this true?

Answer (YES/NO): YES